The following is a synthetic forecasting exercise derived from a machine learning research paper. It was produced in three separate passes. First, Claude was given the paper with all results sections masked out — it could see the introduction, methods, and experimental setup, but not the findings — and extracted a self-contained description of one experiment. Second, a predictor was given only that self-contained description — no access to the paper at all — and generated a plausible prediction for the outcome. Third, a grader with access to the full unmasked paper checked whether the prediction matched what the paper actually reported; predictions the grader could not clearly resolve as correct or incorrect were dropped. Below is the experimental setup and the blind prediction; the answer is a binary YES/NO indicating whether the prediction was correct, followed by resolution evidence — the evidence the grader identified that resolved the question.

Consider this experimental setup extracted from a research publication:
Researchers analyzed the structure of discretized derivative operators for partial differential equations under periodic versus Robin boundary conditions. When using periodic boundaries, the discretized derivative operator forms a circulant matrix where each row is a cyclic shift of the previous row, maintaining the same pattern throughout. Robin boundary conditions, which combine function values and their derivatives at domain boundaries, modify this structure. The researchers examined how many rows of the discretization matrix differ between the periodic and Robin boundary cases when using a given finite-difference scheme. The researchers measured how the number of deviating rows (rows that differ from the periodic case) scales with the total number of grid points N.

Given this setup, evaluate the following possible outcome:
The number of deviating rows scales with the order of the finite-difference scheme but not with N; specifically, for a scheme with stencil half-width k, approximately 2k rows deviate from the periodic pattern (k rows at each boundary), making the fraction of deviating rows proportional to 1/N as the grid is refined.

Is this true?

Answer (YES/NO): NO